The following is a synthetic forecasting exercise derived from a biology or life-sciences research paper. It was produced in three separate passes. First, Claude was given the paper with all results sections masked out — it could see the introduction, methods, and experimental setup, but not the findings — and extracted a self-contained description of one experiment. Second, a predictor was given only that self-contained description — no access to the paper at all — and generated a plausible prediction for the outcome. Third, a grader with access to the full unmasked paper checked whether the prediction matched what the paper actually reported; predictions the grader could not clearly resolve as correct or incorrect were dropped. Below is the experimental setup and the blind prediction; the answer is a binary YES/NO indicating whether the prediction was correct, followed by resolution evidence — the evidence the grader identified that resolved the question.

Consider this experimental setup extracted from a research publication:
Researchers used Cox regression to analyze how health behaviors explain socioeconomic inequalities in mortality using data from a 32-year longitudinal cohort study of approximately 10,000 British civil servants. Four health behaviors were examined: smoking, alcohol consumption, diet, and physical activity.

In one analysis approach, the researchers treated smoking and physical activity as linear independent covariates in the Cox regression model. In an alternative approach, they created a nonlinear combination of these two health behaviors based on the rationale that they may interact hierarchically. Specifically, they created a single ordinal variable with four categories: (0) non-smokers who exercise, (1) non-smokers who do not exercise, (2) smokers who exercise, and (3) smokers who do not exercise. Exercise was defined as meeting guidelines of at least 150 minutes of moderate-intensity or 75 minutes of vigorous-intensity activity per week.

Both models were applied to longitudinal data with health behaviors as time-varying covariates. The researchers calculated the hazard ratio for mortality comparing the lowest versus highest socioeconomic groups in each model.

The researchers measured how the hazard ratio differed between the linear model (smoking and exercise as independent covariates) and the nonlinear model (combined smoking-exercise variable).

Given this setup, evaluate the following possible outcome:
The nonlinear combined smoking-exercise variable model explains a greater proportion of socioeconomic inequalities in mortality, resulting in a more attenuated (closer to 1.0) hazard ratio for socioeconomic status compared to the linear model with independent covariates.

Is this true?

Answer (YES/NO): YES